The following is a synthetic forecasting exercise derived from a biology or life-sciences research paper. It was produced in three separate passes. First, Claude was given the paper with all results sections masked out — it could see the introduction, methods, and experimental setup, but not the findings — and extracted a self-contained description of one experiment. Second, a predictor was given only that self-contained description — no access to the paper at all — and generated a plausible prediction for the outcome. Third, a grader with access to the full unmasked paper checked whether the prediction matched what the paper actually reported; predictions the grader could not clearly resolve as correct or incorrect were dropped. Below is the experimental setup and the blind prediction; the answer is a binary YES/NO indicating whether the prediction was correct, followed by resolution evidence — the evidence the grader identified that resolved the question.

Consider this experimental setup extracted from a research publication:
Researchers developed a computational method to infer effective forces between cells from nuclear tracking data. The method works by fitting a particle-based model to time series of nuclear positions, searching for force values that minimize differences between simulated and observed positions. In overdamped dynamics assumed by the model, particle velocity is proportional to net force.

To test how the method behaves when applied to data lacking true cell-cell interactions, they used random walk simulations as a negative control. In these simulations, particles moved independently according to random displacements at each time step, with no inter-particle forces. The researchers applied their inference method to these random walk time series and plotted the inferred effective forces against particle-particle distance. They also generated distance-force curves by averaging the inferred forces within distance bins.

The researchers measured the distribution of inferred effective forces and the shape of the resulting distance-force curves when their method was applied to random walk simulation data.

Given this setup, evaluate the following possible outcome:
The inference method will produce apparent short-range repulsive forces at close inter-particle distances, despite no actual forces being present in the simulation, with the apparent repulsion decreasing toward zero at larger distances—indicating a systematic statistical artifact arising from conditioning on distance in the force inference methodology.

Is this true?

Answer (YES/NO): NO